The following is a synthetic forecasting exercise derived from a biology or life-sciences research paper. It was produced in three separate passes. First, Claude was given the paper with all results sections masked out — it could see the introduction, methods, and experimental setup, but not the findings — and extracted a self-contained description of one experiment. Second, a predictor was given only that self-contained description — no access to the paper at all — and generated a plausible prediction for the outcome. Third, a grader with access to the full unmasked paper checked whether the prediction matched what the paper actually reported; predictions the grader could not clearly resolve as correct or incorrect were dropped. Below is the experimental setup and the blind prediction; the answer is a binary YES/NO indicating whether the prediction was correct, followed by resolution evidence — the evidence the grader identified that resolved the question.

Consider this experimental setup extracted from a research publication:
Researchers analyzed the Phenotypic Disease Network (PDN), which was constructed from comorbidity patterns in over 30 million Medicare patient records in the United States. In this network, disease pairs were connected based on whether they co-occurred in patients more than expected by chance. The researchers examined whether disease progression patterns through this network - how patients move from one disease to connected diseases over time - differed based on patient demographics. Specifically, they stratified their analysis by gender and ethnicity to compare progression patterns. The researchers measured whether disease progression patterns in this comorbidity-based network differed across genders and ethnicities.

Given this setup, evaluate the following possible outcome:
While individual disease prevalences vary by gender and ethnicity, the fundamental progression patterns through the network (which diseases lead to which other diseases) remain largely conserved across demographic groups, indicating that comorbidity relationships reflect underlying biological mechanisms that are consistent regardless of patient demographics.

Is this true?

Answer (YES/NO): NO